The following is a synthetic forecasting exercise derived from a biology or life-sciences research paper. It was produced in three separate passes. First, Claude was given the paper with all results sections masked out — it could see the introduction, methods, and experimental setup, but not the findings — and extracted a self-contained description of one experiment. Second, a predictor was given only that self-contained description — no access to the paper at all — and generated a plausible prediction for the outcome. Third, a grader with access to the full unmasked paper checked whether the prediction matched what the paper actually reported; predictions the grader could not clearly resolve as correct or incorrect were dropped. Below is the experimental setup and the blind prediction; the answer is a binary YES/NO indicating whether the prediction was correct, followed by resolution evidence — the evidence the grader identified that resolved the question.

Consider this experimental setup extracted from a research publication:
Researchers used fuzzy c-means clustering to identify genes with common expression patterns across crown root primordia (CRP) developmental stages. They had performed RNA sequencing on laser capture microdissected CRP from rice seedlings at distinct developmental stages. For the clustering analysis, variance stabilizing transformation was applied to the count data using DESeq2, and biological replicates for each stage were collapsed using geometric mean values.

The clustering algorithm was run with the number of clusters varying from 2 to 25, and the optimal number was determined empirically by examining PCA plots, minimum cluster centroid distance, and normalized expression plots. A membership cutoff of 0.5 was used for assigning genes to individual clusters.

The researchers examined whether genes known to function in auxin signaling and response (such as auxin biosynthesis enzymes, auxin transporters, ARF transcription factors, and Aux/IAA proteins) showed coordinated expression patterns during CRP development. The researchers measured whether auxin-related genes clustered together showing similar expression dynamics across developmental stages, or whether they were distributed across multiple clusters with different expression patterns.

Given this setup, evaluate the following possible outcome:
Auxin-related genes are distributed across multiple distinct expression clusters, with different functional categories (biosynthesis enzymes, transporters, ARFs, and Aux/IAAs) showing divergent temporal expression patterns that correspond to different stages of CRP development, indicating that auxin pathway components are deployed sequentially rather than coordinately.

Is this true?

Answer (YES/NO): YES